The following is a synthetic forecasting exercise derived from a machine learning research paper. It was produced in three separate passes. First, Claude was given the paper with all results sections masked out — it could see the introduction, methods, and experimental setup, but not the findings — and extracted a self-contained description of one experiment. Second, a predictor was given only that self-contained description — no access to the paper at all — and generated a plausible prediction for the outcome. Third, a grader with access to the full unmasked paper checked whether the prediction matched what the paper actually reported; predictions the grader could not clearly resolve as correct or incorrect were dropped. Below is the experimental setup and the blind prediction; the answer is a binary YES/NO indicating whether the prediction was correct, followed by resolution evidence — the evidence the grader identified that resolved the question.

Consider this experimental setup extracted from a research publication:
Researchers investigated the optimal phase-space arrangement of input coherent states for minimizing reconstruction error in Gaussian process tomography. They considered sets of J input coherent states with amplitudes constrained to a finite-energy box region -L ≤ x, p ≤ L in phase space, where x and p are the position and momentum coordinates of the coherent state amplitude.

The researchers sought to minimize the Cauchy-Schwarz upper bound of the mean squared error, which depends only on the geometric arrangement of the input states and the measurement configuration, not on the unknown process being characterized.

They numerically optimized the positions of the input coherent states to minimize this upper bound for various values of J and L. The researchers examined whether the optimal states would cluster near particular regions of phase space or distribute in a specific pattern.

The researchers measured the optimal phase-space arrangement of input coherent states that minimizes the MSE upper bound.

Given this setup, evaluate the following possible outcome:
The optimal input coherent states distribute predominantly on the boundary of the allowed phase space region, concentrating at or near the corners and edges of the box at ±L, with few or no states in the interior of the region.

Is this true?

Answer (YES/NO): NO